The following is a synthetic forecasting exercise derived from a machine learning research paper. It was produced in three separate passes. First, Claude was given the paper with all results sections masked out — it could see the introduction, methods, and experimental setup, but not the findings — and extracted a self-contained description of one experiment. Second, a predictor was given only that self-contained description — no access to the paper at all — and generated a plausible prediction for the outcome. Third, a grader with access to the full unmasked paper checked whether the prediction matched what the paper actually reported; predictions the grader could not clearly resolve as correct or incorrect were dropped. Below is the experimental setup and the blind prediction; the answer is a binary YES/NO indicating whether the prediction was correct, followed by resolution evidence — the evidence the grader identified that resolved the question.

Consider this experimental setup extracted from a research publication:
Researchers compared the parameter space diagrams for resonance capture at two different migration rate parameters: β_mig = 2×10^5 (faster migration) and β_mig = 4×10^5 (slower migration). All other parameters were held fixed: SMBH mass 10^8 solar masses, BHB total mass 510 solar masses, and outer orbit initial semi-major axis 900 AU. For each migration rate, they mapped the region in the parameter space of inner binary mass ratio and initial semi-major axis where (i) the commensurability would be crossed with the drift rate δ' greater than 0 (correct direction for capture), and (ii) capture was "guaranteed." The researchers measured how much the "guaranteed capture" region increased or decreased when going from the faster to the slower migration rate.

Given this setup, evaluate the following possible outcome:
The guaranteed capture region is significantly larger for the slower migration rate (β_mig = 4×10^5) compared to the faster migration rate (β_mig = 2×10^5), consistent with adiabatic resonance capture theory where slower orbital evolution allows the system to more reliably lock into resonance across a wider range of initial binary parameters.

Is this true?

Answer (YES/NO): YES